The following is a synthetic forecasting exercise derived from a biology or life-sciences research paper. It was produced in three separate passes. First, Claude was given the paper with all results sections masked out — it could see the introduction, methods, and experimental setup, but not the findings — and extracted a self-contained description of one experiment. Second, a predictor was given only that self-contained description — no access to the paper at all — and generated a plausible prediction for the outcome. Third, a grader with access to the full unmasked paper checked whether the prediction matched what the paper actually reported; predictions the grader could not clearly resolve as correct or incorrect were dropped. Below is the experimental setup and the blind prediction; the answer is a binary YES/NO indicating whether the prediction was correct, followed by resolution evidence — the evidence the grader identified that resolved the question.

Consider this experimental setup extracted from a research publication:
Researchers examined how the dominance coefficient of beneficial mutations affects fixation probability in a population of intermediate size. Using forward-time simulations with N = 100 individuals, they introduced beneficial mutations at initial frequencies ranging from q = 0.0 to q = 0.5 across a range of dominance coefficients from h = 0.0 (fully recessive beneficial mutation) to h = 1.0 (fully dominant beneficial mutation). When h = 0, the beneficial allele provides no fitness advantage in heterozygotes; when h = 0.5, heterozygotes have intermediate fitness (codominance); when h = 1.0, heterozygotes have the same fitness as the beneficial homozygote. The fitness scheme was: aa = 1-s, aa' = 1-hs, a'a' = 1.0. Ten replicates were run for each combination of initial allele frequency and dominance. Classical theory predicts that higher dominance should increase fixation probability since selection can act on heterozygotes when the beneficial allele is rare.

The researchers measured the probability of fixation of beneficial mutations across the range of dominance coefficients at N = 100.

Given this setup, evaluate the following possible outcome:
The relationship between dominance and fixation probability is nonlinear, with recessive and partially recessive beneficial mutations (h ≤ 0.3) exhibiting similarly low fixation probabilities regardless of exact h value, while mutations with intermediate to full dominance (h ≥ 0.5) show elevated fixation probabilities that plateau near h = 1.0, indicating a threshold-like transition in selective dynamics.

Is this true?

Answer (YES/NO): NO